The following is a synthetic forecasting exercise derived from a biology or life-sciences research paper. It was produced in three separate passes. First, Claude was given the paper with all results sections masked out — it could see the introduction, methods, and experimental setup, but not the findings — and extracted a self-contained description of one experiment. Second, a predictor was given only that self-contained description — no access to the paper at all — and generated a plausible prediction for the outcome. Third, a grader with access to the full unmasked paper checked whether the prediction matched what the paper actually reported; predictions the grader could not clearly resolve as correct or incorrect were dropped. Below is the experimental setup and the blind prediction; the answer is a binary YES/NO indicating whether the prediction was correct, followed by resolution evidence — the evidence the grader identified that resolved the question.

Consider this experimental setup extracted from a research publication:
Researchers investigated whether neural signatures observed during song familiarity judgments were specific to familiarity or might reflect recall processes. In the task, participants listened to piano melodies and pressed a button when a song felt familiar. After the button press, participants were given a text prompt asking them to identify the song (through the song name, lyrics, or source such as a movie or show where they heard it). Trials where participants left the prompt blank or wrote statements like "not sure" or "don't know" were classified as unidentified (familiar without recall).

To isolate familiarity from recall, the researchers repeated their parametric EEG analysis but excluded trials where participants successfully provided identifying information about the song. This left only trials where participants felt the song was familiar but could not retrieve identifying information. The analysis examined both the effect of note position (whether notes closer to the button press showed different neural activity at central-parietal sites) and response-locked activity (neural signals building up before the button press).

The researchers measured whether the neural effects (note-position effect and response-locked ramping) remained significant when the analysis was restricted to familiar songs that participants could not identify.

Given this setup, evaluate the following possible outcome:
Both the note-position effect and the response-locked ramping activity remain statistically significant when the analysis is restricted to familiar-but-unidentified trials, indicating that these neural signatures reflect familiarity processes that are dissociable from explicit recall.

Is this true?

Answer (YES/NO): YES